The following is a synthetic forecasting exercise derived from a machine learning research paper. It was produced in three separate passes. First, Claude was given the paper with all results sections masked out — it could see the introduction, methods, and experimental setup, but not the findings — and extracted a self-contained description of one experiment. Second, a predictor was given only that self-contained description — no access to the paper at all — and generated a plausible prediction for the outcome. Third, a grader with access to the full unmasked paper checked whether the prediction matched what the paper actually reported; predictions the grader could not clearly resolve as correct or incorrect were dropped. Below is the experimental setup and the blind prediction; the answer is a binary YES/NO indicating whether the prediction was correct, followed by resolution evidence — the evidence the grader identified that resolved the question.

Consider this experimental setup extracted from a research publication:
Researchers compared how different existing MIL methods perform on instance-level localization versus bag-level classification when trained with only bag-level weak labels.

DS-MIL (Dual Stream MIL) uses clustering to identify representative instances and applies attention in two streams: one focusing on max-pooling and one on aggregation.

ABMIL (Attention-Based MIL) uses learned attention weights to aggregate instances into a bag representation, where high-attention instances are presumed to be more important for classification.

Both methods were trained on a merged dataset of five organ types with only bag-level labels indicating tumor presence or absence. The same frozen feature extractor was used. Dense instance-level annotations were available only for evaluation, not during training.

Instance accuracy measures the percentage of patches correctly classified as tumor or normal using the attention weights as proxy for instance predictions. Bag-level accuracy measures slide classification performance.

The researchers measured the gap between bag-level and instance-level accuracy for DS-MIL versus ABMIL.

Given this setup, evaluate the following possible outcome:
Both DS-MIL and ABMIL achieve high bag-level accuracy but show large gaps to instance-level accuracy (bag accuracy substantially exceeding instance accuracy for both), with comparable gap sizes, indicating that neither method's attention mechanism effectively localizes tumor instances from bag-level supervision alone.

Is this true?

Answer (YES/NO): NO